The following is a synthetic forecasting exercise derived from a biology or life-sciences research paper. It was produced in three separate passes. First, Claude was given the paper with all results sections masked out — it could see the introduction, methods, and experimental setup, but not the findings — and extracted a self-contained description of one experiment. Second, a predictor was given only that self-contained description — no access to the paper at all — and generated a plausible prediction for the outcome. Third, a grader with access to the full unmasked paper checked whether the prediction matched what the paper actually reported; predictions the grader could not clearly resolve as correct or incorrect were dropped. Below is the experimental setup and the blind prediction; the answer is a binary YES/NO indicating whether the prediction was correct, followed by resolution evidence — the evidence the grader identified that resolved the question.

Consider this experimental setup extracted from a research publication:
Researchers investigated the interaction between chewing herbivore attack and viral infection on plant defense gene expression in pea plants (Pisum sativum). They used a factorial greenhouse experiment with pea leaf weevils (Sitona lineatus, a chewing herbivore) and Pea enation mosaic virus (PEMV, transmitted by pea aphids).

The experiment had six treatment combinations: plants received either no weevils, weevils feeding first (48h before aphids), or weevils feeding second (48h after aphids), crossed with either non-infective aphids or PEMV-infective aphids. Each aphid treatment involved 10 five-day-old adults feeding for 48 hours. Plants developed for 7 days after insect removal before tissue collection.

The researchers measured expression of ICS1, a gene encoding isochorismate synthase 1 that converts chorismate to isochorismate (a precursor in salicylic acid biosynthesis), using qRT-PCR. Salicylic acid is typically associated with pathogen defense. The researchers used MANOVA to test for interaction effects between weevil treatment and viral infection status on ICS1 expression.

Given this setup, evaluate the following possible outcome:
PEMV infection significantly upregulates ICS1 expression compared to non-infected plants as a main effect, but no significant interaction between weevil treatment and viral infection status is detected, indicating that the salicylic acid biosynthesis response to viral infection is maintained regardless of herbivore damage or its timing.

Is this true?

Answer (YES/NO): NO